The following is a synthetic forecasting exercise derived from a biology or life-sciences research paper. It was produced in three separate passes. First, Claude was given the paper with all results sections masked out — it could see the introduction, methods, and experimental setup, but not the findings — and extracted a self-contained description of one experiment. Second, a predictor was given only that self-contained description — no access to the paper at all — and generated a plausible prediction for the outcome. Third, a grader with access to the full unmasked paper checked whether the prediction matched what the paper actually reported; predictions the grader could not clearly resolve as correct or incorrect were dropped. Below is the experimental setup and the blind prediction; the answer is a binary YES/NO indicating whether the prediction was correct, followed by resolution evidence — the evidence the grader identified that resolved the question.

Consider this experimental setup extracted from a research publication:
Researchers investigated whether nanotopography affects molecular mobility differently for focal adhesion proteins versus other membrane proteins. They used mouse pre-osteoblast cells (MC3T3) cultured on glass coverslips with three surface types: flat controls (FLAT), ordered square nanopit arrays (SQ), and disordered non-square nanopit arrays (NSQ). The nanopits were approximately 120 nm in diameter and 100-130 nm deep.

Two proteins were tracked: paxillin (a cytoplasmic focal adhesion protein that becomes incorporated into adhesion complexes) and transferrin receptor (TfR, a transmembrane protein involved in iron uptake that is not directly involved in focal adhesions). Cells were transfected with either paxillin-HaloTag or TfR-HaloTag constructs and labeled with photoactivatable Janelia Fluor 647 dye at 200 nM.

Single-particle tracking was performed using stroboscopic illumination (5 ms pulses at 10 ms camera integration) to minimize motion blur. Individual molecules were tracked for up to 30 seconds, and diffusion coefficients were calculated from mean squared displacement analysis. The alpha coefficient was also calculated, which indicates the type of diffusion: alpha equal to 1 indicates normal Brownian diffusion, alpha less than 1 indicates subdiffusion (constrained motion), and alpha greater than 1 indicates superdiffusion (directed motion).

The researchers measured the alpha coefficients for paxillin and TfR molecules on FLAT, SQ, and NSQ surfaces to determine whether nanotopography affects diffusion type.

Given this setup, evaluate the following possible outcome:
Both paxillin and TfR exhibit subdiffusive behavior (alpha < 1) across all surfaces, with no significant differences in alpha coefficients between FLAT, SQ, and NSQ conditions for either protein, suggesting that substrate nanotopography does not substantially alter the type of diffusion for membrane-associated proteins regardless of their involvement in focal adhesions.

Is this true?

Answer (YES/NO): NO